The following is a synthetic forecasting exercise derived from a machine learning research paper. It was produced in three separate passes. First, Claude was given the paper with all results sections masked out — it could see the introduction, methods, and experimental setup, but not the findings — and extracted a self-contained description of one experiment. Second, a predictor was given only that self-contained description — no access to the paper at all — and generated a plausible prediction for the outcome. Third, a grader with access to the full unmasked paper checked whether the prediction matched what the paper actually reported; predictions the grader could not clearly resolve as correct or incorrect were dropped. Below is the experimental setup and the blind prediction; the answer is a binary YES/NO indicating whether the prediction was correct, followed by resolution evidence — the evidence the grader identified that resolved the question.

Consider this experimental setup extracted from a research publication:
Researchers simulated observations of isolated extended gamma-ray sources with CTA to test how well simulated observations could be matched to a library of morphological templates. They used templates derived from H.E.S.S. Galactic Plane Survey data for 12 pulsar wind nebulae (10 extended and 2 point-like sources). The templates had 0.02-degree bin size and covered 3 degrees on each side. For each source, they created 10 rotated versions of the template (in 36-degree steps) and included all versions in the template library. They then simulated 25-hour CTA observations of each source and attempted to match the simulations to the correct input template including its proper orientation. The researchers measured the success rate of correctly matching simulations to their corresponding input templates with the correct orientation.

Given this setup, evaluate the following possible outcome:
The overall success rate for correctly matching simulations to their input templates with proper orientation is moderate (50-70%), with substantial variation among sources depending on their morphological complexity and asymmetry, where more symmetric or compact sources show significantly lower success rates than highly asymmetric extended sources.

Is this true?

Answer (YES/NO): NO